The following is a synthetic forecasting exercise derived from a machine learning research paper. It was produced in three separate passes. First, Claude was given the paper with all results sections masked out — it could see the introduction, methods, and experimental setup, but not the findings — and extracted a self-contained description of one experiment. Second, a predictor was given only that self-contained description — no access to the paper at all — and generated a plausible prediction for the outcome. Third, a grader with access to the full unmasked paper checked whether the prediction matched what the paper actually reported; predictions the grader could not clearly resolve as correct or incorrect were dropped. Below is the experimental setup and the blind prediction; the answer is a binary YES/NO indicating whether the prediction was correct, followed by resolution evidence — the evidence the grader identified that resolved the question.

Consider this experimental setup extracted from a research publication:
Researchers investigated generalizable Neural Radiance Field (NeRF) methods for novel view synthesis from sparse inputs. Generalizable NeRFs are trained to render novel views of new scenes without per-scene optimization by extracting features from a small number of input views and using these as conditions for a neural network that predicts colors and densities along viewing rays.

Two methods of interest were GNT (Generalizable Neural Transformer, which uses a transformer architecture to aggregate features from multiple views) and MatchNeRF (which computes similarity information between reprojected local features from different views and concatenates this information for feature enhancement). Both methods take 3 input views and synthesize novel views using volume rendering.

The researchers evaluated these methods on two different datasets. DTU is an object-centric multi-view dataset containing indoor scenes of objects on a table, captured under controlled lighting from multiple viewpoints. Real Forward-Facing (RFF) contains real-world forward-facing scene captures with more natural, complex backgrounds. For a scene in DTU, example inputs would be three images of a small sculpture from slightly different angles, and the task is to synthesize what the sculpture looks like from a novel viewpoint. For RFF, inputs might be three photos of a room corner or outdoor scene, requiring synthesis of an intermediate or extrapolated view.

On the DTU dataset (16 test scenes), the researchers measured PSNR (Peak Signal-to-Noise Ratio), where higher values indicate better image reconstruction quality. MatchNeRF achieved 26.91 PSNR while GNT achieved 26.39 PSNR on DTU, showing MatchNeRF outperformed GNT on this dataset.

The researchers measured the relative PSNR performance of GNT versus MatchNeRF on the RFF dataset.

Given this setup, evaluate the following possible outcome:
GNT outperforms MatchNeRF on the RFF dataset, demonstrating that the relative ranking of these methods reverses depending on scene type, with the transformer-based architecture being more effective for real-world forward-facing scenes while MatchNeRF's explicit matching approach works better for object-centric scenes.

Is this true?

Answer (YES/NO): YES